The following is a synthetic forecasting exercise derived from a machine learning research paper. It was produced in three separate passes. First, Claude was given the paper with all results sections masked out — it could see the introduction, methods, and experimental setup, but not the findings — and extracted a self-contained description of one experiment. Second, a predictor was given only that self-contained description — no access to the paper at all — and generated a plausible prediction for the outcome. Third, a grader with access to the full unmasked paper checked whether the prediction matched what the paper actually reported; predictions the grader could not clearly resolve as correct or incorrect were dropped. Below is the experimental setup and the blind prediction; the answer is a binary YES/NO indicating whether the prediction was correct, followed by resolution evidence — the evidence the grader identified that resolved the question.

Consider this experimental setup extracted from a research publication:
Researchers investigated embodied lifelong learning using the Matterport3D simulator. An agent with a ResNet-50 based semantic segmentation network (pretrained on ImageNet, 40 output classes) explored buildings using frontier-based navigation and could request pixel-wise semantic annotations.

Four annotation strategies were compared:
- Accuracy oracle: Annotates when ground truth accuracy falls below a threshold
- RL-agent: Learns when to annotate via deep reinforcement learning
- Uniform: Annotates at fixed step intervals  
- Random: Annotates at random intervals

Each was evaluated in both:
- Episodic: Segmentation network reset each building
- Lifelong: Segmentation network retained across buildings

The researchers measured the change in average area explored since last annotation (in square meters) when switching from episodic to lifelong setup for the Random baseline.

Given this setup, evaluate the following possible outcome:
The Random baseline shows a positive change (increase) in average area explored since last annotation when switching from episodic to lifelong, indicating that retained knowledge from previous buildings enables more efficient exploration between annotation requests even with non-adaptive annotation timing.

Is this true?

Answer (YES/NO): NO